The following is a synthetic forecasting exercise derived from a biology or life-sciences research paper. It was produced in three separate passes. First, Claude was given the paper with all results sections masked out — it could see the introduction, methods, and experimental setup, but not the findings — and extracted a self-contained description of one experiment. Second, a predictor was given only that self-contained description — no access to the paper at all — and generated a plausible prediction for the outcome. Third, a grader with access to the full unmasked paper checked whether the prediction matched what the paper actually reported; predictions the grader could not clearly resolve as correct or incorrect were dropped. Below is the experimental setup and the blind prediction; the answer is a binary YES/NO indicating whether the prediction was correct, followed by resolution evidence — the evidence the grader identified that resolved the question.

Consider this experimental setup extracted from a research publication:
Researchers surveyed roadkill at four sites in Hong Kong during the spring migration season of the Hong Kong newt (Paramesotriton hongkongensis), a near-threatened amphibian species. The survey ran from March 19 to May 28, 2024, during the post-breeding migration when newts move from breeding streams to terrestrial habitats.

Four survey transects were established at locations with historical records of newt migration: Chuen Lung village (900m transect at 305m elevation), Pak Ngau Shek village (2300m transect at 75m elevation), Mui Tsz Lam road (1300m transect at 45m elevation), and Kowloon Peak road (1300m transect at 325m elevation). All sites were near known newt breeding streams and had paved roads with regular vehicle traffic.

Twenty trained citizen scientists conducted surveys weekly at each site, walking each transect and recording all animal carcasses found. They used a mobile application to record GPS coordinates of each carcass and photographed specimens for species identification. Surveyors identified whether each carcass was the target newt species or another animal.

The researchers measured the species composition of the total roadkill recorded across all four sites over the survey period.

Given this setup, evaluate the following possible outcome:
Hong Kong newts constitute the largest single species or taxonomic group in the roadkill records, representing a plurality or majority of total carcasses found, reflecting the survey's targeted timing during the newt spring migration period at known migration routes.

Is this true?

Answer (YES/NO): YES